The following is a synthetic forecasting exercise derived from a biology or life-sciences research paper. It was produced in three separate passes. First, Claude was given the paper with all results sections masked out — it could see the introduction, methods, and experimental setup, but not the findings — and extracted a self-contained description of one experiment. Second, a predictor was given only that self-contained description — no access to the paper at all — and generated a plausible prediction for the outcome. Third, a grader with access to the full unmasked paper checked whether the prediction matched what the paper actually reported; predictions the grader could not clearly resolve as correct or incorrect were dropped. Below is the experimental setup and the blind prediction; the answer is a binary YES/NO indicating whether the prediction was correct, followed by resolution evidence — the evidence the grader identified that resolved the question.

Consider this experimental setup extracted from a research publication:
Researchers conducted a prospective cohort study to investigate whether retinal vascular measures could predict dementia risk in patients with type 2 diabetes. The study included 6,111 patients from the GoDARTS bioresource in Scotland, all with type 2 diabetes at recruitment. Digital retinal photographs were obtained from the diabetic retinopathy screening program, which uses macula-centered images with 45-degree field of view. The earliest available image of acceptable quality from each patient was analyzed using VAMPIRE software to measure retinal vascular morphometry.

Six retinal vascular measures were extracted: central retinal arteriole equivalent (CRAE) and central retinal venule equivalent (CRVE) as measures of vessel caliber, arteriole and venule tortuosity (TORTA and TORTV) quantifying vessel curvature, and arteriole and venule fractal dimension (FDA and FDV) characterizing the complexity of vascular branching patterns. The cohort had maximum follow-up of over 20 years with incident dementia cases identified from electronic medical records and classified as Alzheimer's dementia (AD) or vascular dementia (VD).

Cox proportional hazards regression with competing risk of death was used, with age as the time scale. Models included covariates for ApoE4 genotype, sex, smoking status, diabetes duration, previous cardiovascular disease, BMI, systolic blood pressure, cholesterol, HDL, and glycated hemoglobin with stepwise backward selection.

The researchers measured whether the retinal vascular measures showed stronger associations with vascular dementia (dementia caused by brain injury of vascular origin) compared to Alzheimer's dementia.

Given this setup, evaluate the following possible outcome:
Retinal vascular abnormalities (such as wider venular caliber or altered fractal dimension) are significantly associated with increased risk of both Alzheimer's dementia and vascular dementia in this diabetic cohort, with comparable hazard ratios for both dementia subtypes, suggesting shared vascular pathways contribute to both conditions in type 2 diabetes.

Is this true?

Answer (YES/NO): NO